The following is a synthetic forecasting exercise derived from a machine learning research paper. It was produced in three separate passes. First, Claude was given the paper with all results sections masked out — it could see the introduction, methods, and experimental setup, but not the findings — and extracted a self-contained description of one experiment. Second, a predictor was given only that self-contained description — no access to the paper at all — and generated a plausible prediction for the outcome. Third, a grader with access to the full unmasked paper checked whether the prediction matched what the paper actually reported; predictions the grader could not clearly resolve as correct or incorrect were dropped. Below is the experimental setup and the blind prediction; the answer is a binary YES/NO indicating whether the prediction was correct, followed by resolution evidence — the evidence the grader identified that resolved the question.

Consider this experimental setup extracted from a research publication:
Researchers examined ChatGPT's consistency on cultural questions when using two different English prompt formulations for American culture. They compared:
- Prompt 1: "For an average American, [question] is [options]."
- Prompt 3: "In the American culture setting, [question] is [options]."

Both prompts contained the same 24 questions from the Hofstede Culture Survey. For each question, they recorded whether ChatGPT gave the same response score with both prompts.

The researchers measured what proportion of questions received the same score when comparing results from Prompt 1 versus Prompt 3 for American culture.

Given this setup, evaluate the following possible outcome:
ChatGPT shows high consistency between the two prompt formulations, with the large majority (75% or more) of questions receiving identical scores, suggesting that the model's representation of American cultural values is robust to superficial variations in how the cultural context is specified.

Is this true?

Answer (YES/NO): YES